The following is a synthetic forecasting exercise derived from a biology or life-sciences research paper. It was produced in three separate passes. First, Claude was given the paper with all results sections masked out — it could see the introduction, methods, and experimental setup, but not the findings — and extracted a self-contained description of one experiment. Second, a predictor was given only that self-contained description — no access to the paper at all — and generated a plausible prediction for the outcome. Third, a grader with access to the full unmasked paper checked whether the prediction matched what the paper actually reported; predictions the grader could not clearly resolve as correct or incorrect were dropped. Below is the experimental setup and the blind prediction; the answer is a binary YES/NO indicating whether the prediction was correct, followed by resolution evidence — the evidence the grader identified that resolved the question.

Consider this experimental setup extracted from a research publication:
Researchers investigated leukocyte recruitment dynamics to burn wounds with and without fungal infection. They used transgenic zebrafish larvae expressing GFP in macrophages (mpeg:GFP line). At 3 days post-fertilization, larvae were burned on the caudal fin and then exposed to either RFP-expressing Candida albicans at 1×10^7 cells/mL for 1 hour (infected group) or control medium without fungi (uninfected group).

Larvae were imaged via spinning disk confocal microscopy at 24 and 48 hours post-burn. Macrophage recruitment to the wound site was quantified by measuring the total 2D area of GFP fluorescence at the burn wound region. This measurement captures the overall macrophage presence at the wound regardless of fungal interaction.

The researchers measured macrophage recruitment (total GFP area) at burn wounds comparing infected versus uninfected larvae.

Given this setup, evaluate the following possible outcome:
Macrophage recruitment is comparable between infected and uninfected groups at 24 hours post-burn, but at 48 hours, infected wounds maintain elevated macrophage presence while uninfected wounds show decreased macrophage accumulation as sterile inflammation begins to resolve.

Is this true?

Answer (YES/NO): NO